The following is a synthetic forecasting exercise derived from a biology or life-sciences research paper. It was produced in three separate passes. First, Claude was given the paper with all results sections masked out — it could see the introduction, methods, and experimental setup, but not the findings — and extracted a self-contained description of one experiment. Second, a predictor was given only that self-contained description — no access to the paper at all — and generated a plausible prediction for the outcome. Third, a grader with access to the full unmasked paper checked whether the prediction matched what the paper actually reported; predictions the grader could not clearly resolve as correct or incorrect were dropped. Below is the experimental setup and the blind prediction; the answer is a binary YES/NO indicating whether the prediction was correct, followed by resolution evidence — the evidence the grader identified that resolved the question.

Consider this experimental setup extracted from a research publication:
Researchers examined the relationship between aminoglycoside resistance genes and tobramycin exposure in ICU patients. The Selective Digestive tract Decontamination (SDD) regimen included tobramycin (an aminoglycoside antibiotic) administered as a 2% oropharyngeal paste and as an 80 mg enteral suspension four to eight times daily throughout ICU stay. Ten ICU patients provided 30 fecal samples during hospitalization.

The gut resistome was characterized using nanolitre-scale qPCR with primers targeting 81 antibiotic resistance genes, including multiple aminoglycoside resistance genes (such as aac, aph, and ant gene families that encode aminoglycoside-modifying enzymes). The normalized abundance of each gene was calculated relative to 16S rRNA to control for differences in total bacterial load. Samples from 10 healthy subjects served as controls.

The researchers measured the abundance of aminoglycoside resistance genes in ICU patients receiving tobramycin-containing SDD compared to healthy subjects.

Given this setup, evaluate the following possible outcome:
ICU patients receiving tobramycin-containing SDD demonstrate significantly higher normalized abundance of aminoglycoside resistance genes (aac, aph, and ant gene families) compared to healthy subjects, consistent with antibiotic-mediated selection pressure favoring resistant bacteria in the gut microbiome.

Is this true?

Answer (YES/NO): NO